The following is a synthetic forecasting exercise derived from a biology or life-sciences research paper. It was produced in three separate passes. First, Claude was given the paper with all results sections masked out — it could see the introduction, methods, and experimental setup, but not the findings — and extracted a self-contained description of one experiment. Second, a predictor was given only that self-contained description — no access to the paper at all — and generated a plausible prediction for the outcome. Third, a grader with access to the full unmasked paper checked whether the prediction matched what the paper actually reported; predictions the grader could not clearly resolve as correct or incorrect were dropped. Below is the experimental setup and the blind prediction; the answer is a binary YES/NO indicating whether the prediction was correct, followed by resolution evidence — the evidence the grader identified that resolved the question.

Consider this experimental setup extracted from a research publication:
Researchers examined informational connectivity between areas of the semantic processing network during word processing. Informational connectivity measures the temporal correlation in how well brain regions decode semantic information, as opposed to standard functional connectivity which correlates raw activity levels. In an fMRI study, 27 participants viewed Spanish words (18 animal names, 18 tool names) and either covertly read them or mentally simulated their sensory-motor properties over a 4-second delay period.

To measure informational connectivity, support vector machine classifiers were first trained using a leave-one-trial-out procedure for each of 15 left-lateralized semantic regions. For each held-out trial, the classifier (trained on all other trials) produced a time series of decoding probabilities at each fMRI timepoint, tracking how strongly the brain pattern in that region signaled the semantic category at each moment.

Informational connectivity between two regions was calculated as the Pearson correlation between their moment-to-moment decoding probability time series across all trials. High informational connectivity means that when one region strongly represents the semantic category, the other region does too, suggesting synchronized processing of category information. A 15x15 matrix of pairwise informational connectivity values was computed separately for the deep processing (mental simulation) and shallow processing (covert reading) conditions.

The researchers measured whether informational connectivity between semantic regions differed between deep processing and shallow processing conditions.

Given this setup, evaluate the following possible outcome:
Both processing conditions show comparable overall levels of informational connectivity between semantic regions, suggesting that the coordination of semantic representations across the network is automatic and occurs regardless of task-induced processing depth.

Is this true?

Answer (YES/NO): NO